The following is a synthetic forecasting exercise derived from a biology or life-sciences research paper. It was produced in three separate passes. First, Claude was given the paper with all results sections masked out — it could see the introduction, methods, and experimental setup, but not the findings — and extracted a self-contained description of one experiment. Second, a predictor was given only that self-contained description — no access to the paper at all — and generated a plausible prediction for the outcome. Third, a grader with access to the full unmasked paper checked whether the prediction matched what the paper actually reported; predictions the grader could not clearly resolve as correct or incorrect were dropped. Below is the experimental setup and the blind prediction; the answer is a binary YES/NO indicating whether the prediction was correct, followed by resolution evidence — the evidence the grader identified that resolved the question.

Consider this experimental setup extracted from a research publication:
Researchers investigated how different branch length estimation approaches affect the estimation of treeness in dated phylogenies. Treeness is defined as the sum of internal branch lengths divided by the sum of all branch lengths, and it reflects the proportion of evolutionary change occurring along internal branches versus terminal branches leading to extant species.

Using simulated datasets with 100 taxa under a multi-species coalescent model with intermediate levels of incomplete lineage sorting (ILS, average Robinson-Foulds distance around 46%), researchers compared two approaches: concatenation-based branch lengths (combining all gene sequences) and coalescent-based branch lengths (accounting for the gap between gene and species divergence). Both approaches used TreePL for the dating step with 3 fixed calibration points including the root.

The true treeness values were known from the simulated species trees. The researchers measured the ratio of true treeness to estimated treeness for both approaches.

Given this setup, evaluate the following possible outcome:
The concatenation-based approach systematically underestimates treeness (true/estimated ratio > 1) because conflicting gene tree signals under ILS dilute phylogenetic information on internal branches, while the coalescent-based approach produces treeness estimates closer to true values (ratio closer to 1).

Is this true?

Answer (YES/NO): NO